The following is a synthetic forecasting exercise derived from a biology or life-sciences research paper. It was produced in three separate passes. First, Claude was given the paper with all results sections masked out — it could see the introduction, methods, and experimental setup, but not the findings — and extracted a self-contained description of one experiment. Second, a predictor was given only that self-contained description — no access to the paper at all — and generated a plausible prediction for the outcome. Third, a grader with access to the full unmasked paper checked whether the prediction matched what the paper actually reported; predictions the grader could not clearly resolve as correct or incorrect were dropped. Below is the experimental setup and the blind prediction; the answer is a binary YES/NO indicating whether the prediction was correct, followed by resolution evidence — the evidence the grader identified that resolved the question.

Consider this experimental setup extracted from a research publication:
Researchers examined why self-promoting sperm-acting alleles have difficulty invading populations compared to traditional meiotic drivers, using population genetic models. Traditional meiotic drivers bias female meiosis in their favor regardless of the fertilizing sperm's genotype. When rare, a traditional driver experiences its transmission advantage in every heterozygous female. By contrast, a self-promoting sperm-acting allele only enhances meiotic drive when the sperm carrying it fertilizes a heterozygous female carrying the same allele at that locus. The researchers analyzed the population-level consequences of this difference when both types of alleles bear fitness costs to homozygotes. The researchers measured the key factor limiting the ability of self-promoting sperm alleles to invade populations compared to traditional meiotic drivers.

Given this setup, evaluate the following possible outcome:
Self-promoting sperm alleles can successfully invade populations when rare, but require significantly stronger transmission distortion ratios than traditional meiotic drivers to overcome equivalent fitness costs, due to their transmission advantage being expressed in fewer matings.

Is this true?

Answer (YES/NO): NO